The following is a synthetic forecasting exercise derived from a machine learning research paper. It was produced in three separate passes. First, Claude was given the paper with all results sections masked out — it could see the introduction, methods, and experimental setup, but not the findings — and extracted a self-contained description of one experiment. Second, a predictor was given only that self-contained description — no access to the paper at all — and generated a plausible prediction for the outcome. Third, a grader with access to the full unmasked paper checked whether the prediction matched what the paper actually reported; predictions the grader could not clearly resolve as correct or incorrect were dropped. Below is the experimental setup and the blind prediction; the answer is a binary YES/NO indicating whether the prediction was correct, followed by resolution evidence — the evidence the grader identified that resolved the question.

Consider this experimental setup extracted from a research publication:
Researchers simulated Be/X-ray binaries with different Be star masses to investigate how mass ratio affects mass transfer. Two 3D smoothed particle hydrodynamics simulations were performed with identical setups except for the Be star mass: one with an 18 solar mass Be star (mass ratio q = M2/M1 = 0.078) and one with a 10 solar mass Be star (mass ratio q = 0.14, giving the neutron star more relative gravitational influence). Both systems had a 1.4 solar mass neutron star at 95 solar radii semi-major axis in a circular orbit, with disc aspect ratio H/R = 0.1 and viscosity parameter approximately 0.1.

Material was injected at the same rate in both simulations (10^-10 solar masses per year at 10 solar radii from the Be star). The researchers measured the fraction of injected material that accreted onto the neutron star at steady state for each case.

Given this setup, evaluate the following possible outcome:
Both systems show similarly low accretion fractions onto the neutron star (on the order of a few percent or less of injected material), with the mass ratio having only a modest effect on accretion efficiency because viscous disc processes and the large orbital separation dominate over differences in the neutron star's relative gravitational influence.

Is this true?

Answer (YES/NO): YES